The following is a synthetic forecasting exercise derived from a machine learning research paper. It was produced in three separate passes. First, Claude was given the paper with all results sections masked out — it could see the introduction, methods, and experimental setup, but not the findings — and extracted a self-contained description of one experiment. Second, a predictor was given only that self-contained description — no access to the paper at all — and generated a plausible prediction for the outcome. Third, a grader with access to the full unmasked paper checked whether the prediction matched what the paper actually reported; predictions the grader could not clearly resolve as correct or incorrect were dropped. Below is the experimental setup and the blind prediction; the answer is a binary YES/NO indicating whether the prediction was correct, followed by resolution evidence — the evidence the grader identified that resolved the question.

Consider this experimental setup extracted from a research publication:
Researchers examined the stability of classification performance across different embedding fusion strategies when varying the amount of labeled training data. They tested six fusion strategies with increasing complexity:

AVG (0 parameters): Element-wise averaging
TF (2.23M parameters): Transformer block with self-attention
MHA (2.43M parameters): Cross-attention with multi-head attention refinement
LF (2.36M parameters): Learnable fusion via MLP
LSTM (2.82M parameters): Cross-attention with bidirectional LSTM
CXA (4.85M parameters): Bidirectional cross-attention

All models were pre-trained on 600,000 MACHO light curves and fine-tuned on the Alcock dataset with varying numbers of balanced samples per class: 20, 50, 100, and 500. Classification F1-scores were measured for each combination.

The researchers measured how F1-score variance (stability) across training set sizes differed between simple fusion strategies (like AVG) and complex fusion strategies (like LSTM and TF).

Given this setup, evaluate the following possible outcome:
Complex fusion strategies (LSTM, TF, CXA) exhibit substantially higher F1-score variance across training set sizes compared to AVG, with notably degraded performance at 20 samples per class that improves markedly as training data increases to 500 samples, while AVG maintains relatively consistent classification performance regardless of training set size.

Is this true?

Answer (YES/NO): NO